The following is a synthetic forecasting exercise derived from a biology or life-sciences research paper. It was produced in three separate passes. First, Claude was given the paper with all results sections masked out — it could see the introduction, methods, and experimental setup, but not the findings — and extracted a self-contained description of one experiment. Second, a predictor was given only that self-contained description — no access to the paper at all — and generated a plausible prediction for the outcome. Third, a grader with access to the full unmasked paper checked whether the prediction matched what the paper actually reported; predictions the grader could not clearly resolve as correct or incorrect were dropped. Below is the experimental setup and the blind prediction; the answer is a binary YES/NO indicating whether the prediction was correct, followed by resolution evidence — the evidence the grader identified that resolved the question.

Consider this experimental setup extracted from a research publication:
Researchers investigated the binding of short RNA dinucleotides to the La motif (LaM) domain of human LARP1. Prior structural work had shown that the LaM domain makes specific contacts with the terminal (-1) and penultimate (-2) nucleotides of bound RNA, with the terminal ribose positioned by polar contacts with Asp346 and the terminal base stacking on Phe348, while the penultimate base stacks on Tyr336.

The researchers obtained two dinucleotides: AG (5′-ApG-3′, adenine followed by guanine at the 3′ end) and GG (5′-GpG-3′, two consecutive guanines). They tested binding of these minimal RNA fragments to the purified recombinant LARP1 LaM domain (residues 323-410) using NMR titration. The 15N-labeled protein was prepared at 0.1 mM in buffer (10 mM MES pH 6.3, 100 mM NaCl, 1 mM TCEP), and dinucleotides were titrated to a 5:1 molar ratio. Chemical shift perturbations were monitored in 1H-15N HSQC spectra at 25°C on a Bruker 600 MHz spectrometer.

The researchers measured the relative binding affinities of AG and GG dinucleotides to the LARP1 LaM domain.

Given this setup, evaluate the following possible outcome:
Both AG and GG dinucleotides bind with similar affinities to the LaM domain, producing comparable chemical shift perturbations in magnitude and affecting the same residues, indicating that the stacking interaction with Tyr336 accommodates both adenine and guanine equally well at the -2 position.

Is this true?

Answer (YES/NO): YES